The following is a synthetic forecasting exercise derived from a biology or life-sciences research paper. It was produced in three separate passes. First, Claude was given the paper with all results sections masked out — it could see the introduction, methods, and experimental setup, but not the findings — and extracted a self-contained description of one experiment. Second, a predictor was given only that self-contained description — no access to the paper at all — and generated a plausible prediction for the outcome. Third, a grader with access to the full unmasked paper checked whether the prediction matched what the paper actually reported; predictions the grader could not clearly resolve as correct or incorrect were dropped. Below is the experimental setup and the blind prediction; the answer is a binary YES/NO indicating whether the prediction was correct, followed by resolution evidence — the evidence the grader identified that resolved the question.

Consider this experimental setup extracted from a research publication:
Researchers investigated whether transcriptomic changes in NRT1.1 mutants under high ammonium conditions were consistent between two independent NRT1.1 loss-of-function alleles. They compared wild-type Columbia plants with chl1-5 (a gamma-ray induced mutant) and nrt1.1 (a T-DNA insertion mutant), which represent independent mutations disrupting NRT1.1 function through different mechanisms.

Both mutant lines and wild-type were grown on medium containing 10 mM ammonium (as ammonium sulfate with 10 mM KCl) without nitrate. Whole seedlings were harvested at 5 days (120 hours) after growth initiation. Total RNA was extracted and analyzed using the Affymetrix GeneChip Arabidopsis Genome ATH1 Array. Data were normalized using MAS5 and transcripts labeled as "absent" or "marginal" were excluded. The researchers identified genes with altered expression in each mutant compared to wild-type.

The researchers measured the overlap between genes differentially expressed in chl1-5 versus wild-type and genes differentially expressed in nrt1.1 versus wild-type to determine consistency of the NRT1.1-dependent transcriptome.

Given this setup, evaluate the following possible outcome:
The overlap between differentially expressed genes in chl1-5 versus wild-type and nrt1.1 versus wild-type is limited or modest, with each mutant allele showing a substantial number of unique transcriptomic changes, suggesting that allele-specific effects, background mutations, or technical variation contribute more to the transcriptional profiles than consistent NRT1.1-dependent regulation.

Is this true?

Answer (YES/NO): NO